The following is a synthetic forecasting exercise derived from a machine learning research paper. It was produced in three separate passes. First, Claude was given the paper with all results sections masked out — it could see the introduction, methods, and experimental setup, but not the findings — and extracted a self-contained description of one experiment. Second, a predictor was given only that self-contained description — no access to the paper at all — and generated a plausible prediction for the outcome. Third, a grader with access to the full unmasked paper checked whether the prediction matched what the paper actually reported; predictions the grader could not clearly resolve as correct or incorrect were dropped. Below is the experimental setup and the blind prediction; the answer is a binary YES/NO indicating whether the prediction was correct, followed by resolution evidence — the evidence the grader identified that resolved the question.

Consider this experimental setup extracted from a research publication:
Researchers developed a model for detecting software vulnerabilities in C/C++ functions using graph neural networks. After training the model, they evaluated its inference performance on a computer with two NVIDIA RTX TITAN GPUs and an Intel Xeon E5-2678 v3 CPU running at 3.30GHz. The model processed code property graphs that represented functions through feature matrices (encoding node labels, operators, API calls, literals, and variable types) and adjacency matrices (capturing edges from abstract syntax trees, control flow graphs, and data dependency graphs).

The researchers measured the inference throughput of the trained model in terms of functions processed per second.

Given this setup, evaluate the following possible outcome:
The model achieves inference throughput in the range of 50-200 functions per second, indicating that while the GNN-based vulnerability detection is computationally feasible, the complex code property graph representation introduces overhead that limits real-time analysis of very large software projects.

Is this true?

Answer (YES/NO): YES